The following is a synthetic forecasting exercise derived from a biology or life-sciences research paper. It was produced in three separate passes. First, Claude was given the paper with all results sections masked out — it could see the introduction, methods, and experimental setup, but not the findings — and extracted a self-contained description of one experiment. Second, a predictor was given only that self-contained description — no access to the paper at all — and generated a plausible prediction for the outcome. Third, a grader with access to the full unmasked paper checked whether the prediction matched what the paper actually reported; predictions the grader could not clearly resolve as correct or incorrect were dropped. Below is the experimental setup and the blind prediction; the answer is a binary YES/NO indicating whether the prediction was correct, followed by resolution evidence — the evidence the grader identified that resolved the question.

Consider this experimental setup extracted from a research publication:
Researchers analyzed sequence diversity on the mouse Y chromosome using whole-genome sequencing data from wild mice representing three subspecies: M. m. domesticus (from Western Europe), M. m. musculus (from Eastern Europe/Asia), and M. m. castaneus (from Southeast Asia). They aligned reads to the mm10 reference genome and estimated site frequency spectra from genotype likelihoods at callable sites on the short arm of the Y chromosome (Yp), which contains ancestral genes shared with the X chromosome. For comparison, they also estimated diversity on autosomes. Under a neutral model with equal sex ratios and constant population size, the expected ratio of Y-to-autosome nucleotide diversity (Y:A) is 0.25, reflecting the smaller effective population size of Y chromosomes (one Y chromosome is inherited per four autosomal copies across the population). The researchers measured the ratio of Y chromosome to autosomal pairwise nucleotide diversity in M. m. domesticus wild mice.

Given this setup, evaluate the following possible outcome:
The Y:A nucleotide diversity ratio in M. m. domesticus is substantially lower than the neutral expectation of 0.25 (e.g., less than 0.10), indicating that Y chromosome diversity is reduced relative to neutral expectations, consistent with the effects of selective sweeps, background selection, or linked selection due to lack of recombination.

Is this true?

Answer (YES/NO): YES